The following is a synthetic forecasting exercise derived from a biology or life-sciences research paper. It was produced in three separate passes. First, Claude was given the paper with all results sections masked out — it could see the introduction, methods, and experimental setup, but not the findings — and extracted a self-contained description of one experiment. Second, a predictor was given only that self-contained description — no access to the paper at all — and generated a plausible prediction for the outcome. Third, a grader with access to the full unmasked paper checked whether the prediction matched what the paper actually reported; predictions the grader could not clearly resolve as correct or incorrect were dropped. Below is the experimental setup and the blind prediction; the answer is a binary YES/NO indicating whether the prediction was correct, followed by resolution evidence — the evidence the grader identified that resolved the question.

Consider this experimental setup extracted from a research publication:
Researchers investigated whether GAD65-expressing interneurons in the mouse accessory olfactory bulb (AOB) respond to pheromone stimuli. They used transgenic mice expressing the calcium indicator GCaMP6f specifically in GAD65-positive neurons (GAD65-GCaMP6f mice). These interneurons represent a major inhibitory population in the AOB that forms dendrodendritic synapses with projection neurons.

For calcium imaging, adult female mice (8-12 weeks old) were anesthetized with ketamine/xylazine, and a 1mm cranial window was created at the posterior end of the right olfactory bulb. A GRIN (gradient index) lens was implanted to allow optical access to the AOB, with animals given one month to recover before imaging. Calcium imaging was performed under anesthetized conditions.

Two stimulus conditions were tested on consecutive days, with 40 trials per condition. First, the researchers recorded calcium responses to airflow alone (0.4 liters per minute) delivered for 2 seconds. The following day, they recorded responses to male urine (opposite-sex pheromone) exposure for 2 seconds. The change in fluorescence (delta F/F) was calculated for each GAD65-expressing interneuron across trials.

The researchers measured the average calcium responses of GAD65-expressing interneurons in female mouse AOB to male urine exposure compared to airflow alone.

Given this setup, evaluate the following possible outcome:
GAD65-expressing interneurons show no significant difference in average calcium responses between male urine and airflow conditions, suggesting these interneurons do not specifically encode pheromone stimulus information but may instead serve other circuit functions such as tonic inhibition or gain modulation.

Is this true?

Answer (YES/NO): NO